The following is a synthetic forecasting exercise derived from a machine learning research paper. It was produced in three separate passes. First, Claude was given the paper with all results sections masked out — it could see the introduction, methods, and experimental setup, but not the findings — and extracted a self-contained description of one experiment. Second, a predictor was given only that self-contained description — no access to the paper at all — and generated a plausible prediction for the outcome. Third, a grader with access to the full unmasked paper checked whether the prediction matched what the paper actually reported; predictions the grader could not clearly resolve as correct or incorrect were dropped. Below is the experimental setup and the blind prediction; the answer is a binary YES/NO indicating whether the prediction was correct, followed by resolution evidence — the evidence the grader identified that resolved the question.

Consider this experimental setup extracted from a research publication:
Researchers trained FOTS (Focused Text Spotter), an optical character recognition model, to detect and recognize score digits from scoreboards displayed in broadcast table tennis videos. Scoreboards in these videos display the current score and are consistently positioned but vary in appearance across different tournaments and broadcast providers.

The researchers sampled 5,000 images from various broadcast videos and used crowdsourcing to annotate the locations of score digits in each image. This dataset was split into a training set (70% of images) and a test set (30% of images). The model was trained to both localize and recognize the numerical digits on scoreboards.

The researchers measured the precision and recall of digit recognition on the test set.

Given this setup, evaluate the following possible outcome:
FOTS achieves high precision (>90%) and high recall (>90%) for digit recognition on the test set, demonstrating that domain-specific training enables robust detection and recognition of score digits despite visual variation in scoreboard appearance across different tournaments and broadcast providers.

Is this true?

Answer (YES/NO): YES